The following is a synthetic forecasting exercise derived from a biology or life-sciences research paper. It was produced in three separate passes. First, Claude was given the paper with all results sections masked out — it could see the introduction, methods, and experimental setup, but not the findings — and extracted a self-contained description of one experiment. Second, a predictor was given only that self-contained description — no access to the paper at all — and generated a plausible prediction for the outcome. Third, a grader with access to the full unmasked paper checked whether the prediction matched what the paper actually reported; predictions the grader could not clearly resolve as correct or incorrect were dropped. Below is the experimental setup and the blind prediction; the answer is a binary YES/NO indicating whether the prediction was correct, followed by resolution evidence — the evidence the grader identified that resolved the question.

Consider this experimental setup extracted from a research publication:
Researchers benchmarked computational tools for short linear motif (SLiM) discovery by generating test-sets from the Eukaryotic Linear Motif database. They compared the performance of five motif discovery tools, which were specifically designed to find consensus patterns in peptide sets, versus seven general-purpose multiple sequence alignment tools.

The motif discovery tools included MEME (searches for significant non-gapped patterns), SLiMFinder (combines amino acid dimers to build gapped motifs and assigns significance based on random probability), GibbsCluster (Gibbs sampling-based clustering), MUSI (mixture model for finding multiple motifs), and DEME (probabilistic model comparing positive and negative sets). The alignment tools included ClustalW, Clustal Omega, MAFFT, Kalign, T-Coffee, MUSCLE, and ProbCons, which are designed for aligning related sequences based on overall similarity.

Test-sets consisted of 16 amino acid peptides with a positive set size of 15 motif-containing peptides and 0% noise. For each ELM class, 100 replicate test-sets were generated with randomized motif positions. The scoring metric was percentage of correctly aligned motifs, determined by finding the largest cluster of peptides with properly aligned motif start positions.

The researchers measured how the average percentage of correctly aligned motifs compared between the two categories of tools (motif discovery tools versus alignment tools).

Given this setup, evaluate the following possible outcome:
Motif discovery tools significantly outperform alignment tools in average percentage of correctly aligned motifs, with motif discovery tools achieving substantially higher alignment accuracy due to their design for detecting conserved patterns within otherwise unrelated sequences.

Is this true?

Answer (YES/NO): NO